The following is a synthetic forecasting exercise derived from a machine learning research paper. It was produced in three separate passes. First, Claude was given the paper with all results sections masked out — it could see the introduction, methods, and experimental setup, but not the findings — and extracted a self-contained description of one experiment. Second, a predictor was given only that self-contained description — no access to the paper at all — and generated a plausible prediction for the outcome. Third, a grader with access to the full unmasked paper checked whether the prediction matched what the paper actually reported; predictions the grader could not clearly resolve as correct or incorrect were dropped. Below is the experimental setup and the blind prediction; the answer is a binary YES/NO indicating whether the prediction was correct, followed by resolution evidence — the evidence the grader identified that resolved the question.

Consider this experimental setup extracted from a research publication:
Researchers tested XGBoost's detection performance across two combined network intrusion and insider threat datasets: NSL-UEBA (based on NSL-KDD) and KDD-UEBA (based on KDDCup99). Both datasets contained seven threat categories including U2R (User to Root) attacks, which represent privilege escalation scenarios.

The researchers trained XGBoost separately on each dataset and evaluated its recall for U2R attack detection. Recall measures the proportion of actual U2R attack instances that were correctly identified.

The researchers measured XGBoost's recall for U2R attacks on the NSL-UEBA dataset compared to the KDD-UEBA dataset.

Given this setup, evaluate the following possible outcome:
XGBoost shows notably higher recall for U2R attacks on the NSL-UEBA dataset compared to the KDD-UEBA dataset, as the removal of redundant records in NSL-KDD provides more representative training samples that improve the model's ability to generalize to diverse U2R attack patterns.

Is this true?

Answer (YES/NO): YES